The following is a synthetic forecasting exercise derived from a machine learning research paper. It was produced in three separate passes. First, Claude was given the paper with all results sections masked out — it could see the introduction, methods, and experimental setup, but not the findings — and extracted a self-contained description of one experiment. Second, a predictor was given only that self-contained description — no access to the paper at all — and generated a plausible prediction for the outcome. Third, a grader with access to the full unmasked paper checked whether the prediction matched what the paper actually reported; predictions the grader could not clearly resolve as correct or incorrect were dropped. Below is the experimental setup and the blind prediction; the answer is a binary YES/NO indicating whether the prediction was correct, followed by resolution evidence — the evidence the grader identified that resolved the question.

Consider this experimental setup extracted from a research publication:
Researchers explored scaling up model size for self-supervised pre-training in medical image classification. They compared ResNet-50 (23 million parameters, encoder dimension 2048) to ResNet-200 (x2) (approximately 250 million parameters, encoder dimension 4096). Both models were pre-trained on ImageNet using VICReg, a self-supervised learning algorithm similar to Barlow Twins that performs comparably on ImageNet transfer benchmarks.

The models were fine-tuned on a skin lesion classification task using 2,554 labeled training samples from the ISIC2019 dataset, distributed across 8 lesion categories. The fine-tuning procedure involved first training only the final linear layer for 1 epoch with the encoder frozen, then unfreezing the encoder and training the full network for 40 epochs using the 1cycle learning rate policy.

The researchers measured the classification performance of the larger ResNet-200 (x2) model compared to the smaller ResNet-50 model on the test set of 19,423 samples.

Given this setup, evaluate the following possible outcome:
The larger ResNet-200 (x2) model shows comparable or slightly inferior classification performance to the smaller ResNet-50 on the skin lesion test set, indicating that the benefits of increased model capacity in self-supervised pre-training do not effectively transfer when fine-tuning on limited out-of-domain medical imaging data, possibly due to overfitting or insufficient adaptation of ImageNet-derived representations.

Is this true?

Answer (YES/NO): YES